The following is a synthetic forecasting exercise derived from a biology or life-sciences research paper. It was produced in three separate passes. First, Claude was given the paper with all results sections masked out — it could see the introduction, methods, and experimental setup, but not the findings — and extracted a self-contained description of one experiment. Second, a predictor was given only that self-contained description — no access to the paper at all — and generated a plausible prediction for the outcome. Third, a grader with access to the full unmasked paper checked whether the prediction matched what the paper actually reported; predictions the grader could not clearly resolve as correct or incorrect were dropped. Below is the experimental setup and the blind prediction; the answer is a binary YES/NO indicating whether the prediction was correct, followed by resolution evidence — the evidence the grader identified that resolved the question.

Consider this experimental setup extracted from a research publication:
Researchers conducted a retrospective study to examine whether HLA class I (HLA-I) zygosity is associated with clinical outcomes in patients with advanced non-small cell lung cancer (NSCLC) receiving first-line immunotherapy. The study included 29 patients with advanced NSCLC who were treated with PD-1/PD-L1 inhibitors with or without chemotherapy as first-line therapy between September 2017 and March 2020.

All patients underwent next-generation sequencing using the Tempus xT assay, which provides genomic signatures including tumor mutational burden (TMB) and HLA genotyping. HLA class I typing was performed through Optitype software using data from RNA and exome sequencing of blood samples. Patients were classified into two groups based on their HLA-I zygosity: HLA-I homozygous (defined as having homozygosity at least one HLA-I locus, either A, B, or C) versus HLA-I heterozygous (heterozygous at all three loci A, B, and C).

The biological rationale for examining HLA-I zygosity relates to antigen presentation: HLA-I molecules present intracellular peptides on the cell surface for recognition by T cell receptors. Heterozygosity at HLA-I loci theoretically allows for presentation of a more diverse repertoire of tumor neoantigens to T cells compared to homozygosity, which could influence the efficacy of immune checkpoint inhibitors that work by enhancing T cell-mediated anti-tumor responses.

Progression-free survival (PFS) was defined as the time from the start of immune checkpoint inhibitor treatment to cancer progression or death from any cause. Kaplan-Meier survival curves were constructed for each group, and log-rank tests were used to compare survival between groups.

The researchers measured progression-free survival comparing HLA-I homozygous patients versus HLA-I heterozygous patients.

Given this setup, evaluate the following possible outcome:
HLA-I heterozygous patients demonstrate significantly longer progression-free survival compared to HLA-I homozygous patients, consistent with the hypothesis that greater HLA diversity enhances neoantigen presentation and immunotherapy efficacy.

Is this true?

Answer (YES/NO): NO